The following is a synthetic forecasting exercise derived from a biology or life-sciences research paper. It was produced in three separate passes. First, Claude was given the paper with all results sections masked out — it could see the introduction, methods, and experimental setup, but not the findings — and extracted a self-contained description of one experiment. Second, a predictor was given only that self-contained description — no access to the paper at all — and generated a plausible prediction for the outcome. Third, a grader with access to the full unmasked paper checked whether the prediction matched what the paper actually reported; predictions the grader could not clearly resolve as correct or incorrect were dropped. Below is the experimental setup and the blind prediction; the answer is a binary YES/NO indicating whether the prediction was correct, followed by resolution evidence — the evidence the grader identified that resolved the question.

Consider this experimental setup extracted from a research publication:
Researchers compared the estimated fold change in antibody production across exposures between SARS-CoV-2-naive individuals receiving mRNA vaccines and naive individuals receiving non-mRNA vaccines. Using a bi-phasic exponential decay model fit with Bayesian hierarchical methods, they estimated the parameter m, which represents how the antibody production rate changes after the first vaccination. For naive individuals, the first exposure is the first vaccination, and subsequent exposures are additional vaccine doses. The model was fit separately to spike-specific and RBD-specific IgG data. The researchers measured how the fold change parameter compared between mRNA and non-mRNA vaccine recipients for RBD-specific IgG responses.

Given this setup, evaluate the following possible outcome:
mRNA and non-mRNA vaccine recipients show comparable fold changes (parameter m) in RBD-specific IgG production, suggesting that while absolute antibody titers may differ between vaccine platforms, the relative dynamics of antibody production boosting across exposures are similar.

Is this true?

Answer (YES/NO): YES